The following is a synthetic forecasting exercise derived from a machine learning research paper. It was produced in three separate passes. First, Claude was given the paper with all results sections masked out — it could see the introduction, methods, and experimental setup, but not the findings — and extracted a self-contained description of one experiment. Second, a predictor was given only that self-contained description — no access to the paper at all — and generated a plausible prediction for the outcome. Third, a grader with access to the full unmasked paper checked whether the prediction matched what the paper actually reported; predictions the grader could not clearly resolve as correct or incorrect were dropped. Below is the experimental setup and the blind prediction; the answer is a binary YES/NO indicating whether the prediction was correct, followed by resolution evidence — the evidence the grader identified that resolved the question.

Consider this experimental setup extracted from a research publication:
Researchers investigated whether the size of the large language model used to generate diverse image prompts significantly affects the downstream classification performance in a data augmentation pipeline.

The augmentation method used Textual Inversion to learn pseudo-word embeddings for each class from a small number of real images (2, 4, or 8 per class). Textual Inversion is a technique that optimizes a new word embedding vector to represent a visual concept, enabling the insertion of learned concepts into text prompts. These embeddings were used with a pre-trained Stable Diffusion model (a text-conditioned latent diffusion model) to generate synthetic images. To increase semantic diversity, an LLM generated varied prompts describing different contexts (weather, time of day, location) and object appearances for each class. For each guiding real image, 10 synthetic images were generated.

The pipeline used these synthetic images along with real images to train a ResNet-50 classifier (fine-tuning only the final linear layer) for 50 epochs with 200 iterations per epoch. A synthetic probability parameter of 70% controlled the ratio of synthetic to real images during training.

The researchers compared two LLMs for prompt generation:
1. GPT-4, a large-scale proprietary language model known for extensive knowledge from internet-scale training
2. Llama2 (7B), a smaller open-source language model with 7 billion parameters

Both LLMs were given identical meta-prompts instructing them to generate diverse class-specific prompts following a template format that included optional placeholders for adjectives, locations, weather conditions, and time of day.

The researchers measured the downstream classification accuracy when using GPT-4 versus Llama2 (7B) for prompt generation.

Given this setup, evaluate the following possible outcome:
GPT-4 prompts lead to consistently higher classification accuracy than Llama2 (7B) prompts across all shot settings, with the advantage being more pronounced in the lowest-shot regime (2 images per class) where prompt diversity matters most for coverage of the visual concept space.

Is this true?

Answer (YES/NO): NO